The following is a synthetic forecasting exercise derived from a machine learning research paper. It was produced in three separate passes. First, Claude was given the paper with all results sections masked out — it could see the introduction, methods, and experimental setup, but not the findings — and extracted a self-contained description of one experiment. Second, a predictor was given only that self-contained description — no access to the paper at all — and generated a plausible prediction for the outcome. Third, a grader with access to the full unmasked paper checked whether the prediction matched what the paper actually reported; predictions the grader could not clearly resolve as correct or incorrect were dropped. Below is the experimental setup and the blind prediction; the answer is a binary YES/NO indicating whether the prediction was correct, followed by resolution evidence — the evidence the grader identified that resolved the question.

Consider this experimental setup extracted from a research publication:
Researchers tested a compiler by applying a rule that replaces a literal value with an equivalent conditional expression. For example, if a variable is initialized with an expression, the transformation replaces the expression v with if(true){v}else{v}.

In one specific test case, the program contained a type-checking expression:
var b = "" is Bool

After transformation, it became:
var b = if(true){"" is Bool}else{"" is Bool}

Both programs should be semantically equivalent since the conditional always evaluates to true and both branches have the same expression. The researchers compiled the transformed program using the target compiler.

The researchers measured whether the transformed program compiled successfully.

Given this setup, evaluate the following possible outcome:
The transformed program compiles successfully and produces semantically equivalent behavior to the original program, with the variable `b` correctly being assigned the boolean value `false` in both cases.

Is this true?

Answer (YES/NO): NO